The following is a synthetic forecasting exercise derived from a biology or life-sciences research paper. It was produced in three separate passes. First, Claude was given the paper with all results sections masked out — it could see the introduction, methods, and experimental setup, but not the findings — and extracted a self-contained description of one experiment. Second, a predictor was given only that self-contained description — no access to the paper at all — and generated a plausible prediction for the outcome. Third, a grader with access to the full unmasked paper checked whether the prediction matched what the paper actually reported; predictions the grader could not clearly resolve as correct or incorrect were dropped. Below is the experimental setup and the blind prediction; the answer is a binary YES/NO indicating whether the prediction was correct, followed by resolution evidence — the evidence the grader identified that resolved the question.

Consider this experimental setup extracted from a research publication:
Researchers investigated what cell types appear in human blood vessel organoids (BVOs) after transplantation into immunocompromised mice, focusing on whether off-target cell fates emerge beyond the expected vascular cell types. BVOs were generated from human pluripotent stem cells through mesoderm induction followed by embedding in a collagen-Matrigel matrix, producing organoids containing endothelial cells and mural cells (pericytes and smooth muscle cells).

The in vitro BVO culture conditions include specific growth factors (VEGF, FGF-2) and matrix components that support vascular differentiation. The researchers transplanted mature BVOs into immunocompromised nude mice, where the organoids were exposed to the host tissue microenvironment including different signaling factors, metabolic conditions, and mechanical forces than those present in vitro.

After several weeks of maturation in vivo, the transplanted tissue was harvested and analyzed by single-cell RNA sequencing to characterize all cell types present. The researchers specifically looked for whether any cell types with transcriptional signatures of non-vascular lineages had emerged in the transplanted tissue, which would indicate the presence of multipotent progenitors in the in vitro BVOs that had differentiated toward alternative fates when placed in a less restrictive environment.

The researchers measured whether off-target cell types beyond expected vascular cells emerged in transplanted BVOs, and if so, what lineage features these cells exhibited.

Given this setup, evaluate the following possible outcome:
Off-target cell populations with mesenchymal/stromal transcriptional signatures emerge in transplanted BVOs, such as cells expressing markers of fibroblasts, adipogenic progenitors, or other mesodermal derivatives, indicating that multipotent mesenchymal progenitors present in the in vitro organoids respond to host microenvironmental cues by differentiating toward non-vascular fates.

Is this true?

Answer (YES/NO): YES